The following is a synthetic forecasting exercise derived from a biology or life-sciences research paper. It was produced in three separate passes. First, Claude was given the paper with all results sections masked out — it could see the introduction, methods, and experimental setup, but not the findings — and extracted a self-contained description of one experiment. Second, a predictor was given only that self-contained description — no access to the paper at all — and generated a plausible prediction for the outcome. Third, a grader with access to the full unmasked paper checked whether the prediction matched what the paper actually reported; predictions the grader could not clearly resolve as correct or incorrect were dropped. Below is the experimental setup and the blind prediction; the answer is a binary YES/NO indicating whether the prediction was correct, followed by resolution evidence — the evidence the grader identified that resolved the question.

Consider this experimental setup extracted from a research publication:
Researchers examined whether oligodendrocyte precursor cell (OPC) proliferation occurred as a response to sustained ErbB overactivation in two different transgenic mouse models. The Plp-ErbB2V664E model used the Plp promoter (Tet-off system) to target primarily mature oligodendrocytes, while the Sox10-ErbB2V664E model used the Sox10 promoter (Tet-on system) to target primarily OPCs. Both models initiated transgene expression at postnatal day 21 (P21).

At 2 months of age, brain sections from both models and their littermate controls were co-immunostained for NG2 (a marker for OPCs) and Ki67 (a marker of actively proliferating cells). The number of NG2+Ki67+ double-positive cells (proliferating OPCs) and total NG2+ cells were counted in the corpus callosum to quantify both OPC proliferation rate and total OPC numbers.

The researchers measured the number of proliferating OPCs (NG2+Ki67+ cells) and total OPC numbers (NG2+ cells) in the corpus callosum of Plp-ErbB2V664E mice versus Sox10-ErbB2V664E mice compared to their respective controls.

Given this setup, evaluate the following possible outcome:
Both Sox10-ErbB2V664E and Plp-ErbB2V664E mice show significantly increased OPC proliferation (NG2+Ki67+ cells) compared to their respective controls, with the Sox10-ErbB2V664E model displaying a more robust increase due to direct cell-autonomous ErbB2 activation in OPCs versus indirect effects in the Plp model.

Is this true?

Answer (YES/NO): NO